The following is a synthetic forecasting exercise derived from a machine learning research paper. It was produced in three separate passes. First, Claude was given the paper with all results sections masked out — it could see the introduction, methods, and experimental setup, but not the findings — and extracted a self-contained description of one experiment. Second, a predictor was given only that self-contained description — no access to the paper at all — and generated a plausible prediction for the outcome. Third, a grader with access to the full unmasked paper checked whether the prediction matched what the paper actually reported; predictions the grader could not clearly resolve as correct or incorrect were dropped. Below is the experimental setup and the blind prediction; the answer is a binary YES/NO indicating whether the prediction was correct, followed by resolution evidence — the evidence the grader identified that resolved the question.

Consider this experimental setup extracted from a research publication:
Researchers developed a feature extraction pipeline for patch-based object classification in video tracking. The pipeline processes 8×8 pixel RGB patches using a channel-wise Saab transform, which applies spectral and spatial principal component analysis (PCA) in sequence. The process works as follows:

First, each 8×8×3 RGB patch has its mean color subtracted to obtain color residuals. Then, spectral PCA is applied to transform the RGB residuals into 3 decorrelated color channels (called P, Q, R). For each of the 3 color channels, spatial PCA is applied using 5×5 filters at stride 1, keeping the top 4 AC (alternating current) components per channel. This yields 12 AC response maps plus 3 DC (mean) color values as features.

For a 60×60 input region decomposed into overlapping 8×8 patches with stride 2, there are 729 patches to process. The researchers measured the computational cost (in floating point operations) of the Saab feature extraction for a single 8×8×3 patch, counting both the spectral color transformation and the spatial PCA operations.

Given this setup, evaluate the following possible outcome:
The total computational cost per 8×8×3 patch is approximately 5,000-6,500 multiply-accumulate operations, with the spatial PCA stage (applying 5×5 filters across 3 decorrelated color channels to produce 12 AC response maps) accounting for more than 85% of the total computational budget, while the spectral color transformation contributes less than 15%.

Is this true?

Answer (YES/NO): NO